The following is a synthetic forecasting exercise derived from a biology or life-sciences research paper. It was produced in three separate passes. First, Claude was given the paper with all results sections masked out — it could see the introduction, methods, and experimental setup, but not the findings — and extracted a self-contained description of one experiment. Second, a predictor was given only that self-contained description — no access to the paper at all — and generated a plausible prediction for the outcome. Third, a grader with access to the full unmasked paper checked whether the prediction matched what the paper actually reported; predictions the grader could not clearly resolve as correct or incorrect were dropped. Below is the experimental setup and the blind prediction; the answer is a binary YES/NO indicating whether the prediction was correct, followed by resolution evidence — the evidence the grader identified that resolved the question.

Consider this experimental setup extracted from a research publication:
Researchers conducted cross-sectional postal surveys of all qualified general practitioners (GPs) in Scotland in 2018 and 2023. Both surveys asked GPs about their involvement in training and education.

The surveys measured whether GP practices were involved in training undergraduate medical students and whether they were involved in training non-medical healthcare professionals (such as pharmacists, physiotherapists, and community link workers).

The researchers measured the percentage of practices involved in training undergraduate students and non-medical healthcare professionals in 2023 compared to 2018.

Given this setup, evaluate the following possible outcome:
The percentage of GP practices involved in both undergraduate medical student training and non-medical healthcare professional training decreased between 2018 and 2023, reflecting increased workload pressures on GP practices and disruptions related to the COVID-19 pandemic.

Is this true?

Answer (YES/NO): NO